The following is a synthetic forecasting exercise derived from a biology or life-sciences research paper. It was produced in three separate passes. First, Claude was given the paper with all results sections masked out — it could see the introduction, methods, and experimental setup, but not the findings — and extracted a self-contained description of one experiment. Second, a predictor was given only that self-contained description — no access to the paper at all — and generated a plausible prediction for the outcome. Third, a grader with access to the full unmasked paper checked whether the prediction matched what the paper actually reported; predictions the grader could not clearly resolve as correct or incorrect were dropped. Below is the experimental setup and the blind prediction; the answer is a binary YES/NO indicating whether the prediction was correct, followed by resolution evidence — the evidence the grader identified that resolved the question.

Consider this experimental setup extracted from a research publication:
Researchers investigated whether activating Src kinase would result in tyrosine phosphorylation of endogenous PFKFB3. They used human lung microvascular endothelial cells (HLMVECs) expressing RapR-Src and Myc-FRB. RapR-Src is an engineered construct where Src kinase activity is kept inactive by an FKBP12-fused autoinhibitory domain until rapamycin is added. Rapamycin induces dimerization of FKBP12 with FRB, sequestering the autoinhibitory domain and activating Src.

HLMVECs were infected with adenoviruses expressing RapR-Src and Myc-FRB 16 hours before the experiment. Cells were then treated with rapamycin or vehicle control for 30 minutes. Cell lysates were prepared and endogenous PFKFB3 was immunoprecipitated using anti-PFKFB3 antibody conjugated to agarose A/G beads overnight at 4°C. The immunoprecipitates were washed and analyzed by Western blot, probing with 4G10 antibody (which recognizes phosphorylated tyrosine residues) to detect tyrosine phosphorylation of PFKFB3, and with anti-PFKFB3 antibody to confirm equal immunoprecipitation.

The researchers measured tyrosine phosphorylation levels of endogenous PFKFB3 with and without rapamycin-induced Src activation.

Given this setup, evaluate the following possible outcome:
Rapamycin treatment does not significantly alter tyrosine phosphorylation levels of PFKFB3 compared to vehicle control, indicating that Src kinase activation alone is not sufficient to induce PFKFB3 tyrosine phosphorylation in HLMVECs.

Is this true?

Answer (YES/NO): NO